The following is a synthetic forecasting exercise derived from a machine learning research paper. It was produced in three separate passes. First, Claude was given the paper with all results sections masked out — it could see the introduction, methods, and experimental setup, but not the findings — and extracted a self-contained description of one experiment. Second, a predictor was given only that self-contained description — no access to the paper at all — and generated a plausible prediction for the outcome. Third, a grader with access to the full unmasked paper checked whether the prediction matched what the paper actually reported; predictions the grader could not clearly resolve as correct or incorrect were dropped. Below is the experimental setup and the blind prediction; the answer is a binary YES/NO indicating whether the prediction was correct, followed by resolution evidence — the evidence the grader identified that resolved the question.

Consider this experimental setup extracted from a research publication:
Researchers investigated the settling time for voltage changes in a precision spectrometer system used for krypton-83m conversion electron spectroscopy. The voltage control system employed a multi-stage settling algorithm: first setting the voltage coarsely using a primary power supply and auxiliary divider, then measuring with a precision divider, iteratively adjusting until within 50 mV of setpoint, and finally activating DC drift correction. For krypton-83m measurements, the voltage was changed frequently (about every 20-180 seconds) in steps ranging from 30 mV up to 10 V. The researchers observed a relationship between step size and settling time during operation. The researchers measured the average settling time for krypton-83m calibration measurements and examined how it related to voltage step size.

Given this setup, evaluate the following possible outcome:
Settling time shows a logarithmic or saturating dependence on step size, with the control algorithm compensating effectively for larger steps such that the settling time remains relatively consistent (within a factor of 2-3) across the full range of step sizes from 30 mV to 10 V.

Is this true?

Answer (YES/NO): NO